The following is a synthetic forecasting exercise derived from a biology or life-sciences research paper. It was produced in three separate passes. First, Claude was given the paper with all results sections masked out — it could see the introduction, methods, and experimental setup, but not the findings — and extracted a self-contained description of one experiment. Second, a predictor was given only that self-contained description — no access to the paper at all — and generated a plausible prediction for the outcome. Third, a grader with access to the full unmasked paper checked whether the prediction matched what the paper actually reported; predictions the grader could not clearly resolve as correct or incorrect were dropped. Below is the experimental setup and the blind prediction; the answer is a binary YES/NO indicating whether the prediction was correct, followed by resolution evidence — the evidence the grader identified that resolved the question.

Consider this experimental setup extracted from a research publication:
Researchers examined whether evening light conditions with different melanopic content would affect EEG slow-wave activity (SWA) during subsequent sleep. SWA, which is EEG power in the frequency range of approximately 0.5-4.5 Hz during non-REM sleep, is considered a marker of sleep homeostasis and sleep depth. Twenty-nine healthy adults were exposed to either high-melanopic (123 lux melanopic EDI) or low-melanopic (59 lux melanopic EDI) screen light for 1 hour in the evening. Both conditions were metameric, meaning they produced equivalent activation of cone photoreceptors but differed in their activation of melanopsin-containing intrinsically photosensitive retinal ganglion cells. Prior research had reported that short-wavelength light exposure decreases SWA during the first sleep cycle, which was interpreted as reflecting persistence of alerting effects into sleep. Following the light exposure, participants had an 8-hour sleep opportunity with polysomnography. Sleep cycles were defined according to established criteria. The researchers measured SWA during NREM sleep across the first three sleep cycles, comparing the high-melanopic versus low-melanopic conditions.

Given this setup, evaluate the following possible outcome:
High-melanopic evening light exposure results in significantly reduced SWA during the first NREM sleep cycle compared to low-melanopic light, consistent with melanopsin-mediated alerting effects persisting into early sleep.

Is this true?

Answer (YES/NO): NO